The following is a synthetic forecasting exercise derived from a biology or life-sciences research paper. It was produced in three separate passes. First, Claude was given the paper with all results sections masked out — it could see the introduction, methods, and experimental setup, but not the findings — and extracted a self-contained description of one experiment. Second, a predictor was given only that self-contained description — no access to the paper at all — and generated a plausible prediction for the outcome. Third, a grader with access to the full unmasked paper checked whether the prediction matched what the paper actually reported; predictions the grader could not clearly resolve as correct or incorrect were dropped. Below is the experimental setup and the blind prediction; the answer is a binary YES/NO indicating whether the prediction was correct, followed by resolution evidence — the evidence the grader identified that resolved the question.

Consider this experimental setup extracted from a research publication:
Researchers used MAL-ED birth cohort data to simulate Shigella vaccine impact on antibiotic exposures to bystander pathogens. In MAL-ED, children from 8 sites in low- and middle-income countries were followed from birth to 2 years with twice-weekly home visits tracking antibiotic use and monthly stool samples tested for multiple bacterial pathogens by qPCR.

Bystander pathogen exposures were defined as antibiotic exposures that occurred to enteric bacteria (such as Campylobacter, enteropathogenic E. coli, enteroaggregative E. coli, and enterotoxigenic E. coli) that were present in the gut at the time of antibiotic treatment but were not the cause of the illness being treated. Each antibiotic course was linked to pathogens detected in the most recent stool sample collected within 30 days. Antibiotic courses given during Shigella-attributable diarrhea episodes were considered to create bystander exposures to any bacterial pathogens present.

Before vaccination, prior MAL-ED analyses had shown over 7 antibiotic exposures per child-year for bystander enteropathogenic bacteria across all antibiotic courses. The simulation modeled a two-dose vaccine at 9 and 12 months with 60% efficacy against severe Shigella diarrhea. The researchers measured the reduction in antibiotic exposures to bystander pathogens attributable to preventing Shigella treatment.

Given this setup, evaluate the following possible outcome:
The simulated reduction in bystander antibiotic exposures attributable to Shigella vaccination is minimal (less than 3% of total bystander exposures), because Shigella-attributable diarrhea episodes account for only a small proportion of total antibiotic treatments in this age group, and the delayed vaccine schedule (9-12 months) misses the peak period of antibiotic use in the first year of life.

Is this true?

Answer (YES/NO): YES